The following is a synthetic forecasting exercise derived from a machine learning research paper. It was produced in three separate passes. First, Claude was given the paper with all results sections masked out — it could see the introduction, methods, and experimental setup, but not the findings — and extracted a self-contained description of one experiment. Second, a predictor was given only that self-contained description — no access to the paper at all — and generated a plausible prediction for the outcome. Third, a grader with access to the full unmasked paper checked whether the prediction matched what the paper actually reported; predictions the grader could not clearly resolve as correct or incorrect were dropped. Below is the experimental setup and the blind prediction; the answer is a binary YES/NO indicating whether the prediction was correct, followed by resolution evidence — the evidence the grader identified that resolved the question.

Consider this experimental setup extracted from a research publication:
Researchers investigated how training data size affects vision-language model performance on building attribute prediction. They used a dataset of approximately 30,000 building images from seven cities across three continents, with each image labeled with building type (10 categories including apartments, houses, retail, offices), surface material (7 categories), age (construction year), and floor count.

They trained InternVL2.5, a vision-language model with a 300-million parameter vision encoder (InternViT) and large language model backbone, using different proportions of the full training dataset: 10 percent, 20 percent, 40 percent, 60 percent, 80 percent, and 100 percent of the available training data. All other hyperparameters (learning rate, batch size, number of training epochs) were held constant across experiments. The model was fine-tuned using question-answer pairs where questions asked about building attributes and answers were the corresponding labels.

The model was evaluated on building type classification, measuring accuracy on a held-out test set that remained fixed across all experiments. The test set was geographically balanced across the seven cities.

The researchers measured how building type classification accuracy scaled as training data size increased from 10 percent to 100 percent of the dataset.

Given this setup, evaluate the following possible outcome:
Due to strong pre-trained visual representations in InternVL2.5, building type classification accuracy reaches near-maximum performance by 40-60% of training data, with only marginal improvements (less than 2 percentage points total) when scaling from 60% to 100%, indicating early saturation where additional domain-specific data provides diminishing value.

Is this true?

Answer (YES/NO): NO